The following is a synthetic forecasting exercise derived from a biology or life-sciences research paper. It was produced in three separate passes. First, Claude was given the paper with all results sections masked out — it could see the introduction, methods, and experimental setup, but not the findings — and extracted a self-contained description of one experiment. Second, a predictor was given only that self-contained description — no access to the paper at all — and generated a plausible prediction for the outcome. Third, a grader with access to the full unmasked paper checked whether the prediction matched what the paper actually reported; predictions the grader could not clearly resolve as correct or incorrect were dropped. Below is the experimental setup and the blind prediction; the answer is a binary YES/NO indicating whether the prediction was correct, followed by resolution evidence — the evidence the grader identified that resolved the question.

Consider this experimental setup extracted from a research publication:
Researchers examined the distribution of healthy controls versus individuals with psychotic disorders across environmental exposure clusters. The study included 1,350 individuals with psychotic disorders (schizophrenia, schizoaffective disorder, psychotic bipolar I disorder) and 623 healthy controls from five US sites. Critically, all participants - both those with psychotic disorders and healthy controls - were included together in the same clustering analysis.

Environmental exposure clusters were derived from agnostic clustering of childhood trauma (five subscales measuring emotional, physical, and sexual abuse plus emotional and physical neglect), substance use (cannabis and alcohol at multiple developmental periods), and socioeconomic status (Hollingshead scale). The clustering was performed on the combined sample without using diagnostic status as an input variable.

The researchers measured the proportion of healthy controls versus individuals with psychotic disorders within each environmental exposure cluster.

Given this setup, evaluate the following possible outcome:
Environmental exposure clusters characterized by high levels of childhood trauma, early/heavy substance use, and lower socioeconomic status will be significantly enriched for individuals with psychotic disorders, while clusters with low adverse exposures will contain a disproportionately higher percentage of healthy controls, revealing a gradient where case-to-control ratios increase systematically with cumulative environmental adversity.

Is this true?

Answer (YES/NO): NO